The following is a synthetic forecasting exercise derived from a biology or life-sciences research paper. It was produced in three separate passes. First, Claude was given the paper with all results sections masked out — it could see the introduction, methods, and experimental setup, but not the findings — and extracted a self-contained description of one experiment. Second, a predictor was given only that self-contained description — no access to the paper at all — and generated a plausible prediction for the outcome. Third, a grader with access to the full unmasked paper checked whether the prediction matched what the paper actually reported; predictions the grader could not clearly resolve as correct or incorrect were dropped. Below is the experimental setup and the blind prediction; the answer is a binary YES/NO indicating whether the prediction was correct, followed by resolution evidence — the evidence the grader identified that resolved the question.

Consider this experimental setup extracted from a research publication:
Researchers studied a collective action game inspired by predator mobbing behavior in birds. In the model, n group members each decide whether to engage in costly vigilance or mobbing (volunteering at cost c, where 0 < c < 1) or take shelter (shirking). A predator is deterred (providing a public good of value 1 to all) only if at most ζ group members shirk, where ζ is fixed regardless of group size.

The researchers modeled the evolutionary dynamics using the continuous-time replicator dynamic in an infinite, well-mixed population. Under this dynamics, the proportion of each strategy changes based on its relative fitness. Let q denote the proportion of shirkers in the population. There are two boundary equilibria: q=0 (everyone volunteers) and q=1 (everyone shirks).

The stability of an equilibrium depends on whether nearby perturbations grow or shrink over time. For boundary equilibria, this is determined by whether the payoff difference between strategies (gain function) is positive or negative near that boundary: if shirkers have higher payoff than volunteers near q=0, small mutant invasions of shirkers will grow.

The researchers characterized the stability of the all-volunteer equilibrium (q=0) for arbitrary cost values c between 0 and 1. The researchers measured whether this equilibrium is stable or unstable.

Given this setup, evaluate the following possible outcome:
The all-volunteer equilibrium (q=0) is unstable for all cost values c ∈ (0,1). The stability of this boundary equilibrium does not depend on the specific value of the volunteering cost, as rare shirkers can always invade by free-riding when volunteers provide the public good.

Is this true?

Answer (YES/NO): YES